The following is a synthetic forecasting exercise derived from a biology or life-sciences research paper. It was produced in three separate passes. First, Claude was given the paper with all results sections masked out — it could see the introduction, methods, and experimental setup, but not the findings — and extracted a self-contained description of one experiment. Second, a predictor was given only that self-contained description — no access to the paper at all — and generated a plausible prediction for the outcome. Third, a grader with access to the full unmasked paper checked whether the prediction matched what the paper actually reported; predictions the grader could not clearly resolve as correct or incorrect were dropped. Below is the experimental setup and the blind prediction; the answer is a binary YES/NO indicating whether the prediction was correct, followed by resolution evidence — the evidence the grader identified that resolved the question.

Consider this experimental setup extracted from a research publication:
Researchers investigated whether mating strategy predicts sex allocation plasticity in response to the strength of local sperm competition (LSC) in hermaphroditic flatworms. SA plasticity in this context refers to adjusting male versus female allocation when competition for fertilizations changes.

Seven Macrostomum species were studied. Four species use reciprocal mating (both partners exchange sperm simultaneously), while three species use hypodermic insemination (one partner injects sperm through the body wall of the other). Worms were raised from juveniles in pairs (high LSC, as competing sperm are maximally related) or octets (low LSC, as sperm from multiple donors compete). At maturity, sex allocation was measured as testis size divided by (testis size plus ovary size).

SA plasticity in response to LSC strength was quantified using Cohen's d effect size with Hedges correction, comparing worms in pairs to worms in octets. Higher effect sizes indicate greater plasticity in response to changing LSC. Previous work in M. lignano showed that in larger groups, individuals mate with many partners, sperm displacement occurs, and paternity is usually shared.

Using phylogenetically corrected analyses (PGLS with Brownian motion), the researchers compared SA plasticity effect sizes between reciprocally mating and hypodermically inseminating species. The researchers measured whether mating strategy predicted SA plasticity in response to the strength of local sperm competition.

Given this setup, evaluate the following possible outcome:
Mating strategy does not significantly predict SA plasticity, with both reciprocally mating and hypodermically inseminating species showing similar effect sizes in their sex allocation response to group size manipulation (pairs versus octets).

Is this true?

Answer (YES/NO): YES